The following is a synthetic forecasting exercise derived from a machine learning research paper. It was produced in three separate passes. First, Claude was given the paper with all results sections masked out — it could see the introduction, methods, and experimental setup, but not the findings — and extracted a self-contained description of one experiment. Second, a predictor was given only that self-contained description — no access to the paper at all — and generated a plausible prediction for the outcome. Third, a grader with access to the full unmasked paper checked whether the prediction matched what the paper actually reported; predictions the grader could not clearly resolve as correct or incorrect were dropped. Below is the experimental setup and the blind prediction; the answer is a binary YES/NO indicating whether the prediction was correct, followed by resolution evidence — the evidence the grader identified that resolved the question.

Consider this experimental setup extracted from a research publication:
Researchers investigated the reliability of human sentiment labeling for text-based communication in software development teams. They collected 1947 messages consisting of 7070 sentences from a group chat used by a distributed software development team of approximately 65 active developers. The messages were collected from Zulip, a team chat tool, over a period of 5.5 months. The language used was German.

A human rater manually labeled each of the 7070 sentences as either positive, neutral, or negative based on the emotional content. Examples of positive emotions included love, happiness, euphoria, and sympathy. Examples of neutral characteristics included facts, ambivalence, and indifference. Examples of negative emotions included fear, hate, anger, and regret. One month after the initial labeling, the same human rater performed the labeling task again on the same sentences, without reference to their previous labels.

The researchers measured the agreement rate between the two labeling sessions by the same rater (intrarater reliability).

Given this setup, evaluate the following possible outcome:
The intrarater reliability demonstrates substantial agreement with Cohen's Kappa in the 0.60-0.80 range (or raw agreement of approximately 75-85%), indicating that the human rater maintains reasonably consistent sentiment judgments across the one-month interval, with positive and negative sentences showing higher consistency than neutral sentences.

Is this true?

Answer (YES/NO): NO